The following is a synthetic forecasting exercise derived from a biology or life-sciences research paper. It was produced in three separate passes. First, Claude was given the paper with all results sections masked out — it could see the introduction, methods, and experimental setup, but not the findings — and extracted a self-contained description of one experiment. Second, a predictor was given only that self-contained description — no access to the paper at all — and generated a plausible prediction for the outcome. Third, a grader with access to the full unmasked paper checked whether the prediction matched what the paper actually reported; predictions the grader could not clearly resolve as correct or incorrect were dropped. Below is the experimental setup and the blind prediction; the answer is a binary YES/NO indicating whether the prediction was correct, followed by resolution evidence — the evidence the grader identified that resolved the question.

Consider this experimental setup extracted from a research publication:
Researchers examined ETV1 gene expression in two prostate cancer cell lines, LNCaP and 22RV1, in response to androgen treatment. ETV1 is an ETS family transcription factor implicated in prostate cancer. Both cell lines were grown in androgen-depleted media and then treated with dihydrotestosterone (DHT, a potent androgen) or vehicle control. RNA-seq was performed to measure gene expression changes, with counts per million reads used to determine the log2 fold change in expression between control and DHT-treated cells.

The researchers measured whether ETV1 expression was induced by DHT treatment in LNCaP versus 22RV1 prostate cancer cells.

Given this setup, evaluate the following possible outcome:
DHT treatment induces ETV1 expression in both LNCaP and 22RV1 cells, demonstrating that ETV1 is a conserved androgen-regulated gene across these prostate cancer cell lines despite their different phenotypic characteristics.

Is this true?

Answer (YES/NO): NO